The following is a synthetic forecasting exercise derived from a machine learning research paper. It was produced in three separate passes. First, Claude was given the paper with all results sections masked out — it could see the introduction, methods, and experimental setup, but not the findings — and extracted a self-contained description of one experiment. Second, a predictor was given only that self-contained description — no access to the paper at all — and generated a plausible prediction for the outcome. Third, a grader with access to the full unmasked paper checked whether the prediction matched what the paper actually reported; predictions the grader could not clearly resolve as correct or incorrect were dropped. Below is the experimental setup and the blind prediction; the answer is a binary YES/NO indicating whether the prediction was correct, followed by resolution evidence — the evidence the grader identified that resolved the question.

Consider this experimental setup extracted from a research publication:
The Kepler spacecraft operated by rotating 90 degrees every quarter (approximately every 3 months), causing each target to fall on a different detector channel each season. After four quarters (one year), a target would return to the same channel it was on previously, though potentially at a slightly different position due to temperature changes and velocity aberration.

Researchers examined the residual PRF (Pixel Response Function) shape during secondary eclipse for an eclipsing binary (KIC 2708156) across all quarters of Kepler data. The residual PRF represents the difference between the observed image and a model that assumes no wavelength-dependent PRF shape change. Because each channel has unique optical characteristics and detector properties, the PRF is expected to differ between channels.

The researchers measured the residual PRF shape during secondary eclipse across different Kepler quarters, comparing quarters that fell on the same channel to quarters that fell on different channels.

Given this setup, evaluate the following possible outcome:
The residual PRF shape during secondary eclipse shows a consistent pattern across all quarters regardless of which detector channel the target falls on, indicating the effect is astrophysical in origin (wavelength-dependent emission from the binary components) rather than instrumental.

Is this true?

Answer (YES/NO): NO